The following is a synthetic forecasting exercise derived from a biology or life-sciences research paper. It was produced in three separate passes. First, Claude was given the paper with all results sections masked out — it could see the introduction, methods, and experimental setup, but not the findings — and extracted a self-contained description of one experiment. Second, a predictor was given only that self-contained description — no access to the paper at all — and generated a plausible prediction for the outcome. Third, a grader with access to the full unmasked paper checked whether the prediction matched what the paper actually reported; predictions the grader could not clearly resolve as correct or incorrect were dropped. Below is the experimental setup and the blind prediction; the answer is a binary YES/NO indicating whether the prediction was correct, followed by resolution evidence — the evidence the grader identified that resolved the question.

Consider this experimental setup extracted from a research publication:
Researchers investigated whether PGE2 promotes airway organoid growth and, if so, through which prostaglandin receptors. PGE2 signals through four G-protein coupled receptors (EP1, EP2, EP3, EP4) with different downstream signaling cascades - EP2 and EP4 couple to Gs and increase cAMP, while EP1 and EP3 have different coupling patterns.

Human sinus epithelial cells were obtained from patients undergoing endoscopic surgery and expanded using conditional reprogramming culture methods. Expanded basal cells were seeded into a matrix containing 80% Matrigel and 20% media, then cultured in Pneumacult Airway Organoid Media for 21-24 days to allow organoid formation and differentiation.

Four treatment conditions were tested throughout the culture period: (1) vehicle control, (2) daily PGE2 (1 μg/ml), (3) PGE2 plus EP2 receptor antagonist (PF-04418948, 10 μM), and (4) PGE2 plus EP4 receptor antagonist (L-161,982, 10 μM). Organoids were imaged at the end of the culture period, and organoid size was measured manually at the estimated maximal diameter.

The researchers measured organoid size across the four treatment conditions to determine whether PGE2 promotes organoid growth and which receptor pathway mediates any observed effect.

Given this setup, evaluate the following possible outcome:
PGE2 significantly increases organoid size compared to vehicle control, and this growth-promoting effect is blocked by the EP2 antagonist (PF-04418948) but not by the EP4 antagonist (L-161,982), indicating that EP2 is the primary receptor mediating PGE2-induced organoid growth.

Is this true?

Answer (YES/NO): NO